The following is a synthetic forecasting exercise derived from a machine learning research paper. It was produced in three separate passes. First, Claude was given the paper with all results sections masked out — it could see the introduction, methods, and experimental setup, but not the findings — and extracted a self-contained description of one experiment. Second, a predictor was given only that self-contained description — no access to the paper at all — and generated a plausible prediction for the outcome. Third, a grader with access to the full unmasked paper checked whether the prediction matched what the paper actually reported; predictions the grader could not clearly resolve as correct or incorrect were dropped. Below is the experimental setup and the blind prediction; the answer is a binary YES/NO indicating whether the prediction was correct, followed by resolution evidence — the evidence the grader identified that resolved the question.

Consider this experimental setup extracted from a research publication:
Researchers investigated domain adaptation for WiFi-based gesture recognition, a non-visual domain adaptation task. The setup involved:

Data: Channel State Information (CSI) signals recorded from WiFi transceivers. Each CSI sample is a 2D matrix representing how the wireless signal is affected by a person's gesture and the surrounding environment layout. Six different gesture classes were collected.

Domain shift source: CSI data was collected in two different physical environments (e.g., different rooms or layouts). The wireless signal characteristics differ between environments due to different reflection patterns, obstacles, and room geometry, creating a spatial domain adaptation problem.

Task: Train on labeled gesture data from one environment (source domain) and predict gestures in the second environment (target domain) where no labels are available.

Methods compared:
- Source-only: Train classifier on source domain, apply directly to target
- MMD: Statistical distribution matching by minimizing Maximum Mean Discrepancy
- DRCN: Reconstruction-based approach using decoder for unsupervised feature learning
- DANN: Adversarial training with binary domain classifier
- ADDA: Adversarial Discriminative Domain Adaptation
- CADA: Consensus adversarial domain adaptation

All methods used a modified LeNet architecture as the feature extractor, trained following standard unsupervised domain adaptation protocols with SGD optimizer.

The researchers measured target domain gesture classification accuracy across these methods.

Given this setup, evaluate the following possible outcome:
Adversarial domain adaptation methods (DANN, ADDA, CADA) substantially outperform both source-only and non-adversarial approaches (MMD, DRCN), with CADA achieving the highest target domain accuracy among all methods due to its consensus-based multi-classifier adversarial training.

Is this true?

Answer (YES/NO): NO